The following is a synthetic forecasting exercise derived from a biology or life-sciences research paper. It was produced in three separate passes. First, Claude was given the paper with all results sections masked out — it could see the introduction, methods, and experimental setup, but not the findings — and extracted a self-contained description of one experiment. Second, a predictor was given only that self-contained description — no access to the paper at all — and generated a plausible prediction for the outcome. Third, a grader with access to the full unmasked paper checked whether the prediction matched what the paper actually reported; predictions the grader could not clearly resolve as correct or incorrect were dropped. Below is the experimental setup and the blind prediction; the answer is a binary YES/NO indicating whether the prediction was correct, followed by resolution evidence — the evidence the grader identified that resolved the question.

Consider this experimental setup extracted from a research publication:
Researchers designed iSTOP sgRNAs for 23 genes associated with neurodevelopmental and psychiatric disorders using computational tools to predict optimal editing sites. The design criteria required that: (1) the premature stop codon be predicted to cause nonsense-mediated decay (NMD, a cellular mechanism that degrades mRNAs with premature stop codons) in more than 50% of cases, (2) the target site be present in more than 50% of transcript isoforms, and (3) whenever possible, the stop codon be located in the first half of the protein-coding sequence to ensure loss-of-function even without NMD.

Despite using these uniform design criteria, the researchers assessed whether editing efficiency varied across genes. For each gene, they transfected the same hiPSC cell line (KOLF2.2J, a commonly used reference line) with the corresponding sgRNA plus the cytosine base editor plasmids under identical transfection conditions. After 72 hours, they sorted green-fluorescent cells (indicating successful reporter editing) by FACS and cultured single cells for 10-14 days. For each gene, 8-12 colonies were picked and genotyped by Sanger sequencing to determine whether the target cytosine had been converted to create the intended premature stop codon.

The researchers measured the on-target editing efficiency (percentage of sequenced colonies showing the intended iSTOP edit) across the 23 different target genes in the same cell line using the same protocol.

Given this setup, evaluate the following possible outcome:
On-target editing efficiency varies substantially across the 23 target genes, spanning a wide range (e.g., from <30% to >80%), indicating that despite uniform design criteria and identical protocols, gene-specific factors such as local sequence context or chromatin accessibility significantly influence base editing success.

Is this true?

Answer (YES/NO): YES